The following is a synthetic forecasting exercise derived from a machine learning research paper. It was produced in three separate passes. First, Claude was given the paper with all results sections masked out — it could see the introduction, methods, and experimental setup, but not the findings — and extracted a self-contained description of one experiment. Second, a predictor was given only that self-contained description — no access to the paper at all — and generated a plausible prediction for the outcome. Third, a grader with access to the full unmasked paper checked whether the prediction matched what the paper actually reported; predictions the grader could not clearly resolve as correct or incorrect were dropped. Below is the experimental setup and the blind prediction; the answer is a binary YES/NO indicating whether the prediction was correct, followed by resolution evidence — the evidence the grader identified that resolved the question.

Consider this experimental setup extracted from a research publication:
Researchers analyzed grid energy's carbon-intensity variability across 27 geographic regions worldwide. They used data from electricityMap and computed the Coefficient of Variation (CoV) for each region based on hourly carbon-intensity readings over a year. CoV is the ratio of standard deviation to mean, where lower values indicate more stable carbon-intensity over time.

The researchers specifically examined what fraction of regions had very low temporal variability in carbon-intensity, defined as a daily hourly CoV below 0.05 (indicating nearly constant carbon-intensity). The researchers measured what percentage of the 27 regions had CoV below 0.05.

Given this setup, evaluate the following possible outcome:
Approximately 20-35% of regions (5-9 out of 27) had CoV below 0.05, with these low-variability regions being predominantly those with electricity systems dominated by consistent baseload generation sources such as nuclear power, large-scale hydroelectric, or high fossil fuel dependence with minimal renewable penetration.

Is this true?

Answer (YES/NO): YES